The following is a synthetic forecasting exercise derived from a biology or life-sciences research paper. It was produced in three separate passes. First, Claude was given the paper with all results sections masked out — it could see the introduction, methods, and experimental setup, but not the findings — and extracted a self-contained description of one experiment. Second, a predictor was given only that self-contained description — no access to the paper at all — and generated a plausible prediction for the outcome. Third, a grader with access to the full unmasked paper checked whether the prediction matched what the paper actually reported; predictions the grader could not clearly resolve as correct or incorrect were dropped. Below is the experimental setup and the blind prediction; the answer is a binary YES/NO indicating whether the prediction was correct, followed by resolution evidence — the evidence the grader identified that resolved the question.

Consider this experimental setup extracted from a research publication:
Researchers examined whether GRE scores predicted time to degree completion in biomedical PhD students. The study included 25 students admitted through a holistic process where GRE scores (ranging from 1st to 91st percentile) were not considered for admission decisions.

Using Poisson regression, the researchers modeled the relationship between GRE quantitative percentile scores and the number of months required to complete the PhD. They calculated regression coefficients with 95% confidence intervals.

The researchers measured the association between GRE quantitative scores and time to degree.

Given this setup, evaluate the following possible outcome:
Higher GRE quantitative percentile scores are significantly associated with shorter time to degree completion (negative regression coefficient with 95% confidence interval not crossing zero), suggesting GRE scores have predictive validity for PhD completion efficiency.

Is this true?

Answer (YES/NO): NO